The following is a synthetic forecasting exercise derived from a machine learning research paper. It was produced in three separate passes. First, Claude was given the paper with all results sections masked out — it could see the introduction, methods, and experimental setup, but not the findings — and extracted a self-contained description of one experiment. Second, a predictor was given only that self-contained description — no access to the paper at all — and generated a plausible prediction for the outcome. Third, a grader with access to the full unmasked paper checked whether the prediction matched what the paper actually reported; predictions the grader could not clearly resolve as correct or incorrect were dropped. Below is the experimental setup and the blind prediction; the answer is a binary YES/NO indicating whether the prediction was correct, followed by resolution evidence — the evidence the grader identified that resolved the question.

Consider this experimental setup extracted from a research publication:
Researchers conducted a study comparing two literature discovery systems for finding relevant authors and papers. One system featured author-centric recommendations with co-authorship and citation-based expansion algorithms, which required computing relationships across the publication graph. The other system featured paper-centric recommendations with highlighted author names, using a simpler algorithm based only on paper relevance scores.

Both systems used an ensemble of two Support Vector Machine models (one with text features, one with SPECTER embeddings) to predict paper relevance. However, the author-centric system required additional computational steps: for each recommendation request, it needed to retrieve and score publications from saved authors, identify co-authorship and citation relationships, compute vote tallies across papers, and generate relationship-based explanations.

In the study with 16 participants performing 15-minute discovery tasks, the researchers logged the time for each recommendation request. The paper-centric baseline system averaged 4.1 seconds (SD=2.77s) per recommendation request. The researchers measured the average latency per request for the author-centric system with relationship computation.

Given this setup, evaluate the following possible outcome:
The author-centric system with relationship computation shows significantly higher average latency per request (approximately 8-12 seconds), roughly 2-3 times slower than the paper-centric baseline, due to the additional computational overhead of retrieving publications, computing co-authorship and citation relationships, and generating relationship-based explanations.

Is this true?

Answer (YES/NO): NO